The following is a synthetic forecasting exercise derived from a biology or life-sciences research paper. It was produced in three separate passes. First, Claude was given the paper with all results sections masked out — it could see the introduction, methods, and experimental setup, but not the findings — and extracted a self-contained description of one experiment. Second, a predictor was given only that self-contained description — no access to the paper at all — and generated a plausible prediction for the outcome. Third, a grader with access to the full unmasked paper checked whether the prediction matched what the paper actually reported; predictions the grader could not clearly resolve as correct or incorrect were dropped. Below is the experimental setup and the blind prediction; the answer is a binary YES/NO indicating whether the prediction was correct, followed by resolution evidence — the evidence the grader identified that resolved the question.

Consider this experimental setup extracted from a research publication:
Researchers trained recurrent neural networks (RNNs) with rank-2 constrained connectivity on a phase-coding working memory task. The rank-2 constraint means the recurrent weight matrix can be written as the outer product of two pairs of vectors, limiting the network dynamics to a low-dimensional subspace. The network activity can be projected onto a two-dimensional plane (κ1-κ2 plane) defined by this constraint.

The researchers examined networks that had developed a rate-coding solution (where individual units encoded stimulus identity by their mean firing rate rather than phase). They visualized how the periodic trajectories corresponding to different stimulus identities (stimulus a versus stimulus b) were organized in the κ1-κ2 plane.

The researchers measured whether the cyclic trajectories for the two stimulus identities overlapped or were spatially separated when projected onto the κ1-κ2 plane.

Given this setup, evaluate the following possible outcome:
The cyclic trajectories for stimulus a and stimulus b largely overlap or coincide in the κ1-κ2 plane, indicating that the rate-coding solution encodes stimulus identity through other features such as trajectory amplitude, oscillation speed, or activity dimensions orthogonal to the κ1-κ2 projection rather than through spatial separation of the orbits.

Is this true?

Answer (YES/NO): NO